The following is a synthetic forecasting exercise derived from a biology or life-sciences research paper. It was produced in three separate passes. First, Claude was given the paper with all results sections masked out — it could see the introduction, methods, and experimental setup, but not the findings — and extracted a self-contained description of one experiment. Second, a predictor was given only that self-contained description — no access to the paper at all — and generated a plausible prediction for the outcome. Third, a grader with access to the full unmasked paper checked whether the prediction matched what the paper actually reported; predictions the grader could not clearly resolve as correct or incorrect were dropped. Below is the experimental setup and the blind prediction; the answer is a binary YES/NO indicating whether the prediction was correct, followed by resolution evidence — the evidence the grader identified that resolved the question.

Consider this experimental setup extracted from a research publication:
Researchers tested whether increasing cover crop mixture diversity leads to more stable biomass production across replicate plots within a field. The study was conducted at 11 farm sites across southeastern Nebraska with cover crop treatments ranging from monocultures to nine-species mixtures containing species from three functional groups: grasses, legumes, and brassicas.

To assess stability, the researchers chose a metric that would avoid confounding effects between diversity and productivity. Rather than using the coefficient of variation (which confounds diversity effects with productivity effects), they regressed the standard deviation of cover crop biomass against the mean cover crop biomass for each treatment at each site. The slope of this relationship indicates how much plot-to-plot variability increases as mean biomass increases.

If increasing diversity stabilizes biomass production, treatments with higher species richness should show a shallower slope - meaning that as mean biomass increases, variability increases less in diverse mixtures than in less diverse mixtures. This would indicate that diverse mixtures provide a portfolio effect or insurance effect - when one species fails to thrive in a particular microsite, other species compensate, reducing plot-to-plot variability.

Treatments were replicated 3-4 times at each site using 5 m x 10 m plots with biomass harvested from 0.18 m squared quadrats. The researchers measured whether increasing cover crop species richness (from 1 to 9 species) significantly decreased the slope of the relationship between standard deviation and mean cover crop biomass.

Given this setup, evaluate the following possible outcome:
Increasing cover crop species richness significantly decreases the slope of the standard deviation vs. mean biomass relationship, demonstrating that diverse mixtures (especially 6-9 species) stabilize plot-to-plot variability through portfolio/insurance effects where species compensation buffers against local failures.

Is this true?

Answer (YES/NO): NO